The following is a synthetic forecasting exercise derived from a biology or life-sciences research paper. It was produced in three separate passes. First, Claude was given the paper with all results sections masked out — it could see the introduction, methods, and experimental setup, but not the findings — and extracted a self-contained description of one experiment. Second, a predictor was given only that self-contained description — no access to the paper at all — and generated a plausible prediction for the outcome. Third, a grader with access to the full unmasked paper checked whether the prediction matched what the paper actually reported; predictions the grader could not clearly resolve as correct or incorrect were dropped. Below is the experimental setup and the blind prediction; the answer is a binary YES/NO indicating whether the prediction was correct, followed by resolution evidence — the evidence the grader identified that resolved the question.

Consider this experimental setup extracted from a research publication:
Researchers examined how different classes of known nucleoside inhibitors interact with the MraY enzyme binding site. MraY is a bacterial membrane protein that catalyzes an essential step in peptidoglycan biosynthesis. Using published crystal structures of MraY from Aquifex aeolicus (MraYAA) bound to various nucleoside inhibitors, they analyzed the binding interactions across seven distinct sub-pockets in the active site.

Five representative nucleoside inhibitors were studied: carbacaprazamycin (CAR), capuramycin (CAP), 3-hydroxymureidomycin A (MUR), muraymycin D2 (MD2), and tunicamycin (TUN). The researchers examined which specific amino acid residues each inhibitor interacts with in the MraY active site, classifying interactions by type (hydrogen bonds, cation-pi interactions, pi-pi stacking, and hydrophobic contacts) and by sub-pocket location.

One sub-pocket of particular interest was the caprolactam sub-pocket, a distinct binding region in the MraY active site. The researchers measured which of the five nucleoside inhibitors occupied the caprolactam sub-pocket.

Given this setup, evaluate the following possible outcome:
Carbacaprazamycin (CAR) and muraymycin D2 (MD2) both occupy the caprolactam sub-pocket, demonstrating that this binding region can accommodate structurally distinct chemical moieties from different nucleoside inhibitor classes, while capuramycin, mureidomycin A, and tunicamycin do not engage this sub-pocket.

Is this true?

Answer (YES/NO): NO